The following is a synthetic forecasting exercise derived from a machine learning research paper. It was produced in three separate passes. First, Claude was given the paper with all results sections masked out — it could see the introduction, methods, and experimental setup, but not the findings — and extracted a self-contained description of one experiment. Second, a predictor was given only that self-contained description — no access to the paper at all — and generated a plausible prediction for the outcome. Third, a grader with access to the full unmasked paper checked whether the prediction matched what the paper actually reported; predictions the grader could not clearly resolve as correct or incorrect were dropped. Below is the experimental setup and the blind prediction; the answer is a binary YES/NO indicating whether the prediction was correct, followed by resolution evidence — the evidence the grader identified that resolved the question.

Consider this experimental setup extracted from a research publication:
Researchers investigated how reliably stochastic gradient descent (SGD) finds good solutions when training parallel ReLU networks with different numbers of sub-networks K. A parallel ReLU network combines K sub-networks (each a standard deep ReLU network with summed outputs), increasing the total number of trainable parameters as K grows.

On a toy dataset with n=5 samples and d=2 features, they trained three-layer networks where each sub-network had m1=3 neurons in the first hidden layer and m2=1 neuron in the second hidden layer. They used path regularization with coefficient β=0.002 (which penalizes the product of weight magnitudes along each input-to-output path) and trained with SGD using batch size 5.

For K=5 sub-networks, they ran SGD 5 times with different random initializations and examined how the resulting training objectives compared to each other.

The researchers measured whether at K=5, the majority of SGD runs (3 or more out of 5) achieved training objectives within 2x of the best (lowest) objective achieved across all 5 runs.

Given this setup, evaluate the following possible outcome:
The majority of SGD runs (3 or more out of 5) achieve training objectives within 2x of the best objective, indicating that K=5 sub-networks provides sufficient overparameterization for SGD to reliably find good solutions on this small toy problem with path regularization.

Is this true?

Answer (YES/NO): NO